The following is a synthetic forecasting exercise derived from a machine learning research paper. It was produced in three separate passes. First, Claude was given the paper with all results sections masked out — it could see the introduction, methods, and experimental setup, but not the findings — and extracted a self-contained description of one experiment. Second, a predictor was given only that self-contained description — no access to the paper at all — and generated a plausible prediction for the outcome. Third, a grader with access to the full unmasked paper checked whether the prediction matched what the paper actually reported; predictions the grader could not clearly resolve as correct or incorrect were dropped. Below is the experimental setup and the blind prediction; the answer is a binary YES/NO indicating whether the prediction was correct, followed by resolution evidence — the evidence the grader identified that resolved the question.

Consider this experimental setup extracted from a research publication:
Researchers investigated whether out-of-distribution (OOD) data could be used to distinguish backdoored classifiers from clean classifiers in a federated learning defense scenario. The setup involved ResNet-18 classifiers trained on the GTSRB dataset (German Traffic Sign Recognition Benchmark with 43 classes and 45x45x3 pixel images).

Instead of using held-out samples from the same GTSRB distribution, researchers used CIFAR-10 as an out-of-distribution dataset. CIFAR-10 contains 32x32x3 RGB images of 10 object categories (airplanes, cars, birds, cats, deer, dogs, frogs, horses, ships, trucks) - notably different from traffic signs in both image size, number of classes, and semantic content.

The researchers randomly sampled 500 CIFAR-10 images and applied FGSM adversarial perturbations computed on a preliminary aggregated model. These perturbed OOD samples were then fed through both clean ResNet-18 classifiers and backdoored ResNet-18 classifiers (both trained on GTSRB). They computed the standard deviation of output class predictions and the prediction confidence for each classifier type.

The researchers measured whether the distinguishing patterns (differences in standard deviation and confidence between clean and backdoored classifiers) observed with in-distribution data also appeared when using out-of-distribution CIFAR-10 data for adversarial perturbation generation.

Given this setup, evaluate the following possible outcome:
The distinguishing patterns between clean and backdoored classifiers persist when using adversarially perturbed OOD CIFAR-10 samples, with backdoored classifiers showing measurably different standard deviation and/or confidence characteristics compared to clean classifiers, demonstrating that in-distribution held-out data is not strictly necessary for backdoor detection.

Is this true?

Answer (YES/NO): YES